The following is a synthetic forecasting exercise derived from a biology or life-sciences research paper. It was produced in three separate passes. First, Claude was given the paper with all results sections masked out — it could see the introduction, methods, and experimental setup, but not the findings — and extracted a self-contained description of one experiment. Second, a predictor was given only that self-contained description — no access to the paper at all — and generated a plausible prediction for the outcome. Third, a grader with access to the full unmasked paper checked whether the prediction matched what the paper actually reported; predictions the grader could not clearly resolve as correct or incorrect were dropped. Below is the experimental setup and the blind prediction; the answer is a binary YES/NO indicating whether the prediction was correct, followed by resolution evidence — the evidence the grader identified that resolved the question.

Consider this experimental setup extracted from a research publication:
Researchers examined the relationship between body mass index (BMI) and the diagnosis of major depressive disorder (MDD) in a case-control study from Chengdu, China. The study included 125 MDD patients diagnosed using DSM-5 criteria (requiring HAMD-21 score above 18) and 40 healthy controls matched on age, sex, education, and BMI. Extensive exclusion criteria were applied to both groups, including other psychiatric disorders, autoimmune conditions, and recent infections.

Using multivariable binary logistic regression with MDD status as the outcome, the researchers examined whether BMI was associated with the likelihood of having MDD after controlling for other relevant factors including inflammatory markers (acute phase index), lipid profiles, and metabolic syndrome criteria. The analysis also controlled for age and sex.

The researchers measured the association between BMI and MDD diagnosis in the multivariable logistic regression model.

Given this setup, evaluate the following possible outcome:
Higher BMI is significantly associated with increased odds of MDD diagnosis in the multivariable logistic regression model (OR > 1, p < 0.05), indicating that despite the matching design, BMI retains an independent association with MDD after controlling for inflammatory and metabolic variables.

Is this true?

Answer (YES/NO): NO